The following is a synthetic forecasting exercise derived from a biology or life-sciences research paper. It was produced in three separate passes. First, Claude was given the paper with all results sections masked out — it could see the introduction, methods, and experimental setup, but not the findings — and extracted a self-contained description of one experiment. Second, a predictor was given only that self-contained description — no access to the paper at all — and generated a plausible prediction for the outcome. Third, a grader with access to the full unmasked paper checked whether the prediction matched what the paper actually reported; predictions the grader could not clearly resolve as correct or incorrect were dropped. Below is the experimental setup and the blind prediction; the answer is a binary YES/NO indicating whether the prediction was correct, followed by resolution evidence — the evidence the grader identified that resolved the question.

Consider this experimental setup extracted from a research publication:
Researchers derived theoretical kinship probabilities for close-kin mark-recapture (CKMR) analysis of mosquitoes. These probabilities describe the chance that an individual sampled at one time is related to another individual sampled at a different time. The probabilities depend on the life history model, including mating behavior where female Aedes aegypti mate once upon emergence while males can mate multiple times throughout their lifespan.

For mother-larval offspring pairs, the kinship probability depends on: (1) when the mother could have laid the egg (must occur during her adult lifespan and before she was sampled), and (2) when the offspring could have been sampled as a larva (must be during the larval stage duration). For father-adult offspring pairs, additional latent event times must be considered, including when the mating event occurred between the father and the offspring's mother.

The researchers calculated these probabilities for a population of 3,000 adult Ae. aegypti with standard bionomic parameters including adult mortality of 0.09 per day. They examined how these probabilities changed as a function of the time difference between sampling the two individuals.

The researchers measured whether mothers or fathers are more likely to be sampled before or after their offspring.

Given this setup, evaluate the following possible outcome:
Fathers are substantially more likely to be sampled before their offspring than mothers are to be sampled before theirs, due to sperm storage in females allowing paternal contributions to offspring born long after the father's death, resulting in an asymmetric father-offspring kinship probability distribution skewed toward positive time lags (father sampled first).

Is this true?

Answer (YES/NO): YES